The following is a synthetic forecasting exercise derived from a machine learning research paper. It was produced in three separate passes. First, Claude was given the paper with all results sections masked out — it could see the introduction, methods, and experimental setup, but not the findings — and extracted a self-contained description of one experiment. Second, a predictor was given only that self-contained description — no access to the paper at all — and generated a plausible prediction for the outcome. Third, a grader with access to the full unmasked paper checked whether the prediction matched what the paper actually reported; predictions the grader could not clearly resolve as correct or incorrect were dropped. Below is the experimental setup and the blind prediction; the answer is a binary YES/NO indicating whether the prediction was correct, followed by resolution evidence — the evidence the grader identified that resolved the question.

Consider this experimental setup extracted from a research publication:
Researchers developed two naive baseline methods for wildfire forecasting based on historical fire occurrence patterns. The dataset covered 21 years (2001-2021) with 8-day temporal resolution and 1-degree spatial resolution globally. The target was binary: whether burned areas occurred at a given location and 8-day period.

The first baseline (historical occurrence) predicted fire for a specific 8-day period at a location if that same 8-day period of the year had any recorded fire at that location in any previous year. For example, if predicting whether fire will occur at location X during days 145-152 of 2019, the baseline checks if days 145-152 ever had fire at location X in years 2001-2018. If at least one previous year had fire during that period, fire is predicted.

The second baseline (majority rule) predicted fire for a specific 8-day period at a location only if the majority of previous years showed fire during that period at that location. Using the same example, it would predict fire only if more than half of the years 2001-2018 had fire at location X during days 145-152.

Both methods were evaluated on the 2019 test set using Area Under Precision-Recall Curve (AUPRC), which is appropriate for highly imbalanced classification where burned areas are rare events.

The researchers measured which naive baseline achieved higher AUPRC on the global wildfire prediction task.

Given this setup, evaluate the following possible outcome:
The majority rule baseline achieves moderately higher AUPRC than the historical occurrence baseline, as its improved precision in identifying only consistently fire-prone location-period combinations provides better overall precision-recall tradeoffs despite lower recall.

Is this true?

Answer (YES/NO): YES